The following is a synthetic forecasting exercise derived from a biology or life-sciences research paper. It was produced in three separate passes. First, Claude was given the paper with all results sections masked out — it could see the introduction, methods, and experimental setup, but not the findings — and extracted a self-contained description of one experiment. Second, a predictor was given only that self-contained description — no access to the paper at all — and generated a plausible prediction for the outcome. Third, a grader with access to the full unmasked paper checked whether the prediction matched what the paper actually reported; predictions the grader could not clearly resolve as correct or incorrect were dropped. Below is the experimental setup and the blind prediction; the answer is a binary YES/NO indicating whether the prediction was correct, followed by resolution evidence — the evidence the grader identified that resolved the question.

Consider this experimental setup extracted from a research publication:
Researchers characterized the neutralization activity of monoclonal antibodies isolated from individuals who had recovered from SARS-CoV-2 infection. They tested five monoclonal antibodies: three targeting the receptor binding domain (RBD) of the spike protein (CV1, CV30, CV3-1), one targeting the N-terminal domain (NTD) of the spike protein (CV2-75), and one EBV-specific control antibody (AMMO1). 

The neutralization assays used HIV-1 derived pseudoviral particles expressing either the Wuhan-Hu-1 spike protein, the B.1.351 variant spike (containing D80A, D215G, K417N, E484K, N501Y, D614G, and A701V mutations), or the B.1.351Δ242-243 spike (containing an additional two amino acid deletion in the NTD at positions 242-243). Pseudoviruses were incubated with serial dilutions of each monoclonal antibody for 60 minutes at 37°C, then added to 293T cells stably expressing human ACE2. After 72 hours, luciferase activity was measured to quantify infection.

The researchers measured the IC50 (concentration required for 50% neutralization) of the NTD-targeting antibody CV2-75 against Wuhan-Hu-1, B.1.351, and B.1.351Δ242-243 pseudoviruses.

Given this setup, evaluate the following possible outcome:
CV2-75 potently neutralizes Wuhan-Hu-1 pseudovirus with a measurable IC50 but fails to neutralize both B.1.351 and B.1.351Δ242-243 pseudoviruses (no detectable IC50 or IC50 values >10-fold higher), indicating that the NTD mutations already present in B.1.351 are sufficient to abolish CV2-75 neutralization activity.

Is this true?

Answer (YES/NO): NO